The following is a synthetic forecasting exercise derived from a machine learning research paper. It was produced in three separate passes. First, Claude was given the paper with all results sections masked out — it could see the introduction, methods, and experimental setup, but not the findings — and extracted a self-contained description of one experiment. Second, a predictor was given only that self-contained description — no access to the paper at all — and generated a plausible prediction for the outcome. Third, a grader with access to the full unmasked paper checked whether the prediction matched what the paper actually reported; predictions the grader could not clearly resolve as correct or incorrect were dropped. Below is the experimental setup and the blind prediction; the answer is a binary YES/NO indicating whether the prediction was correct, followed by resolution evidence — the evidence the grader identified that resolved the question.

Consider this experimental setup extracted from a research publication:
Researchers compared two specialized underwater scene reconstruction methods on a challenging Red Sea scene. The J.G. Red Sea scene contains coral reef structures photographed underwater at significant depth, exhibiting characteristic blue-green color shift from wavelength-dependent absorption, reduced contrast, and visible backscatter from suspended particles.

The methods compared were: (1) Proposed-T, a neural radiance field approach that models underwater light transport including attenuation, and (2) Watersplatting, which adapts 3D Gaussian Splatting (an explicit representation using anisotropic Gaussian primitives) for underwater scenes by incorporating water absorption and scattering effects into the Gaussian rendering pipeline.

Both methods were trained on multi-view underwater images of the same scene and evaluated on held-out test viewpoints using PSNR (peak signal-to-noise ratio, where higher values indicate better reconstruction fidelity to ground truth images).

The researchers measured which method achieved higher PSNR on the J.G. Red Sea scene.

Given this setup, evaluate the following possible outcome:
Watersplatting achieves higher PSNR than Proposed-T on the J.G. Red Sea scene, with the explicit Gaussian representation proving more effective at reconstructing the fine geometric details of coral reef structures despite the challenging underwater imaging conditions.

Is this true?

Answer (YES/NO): NO